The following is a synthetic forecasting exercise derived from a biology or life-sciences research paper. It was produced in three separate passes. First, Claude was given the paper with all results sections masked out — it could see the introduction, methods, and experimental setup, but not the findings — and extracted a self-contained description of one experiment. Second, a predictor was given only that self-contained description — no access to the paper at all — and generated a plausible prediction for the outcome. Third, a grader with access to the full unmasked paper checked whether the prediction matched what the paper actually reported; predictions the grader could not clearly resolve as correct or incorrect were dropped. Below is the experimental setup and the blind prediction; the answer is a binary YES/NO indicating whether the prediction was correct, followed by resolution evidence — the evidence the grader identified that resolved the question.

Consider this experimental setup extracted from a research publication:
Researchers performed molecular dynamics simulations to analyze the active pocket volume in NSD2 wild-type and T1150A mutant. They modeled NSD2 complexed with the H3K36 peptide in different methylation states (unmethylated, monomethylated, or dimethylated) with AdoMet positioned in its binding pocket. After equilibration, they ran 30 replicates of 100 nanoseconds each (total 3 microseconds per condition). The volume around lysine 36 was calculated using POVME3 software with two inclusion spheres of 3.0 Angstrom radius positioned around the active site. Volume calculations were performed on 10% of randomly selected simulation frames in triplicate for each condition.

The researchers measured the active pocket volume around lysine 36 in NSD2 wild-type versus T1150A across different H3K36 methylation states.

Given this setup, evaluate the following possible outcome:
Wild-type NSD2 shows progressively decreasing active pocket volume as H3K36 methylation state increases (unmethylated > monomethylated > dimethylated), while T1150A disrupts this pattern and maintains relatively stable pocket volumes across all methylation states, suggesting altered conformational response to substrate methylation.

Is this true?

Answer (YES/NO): NO